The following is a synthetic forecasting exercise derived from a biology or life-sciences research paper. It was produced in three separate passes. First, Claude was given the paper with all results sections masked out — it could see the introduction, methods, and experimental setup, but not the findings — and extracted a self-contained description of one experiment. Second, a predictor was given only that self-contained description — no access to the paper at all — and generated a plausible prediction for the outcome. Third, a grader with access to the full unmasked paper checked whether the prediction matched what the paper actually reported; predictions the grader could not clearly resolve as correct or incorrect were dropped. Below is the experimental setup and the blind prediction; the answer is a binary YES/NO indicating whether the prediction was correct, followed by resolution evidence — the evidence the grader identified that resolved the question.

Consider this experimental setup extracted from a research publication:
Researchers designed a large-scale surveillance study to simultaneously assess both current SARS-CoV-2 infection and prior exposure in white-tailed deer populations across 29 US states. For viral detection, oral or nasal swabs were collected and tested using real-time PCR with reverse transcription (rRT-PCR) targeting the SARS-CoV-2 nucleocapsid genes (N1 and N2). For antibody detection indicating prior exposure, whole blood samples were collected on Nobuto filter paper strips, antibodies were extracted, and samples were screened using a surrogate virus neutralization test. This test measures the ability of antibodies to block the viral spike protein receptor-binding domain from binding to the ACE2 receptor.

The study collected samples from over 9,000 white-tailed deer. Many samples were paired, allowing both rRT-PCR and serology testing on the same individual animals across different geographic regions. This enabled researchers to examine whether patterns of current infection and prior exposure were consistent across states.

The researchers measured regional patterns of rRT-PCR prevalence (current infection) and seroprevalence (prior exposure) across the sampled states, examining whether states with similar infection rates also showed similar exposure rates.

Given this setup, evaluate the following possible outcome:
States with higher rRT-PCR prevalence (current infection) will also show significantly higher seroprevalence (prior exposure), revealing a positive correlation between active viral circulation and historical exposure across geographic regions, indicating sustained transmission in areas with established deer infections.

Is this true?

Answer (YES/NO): NO